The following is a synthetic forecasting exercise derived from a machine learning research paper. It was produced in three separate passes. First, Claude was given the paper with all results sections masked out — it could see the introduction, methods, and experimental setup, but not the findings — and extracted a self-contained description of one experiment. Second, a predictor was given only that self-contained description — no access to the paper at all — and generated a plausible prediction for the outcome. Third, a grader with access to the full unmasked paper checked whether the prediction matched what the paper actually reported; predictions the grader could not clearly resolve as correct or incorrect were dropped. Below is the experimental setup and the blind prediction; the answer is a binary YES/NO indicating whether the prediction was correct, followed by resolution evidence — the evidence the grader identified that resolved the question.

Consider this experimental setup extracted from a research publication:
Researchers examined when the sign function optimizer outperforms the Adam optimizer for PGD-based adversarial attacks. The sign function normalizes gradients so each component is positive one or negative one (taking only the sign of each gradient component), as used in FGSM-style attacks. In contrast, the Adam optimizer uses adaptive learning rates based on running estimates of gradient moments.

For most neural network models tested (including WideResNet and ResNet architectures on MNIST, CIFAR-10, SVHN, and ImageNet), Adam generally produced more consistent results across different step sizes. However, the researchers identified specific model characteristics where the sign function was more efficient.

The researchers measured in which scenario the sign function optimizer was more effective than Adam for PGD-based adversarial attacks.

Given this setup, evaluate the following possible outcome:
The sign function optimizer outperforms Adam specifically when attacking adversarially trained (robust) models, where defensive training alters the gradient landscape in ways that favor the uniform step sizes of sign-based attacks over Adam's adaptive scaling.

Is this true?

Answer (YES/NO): NO